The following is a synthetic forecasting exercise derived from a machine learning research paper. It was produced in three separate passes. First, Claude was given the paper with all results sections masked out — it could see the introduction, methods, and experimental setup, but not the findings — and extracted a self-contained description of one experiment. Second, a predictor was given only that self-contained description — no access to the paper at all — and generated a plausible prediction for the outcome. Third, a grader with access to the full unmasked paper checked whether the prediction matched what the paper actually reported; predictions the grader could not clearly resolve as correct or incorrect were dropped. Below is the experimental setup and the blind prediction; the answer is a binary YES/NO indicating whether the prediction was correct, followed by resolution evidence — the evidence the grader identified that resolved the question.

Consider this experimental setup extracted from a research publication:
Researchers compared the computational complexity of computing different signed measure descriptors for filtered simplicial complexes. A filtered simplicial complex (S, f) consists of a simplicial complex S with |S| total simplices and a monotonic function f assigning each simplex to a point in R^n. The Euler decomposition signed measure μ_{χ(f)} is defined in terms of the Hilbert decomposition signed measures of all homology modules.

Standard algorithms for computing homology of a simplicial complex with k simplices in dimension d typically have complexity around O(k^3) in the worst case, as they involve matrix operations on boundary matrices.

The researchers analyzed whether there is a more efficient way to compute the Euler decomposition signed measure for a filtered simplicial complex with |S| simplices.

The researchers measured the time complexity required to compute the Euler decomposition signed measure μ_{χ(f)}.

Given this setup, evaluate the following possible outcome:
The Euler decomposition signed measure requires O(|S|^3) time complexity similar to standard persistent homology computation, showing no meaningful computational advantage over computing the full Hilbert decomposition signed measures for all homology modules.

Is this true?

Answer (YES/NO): NO